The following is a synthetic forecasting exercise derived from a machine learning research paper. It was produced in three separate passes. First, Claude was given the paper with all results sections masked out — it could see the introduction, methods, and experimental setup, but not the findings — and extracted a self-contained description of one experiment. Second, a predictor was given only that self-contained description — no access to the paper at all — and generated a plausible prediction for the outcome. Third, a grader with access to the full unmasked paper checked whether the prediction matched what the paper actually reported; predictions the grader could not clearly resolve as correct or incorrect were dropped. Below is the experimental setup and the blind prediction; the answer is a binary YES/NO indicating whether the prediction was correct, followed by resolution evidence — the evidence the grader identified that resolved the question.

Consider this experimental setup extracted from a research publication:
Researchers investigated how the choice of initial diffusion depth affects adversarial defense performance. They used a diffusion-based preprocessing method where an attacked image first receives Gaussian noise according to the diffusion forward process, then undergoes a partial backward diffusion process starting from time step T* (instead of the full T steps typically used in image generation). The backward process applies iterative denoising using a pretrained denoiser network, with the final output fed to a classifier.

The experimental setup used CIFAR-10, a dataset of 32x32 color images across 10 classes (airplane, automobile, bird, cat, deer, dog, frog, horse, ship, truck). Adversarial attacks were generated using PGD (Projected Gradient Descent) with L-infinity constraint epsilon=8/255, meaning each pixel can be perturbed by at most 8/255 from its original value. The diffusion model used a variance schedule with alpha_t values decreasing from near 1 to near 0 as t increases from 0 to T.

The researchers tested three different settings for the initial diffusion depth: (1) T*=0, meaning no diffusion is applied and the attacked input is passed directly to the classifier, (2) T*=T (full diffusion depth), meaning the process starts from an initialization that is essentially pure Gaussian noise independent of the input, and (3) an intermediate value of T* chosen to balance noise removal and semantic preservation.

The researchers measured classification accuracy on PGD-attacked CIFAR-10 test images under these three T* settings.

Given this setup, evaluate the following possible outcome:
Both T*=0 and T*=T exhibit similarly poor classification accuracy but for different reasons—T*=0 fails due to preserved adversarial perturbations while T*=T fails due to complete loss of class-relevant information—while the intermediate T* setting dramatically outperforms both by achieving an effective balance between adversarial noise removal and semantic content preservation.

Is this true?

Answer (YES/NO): YES